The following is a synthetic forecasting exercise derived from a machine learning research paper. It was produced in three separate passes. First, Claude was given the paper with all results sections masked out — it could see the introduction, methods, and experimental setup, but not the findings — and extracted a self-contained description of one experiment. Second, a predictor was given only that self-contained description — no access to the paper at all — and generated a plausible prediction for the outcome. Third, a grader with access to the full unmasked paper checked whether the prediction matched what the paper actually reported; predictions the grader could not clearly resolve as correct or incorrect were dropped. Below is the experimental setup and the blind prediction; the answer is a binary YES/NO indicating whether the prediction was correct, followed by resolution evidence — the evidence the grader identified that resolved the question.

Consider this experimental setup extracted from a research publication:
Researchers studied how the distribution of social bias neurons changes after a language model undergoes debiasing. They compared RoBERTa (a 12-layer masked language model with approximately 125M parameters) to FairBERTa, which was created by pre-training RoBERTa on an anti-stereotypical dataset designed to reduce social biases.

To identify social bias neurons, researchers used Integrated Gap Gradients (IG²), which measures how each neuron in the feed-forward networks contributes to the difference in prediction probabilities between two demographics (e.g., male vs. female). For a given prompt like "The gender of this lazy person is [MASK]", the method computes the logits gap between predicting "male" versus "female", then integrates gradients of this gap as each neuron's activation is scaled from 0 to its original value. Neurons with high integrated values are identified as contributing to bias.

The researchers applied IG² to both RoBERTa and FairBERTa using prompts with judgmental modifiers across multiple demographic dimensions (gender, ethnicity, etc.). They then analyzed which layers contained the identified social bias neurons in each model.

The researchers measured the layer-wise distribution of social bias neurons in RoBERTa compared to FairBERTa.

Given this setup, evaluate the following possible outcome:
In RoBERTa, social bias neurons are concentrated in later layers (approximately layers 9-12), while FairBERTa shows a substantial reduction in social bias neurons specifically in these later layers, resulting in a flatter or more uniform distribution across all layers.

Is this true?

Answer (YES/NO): NO